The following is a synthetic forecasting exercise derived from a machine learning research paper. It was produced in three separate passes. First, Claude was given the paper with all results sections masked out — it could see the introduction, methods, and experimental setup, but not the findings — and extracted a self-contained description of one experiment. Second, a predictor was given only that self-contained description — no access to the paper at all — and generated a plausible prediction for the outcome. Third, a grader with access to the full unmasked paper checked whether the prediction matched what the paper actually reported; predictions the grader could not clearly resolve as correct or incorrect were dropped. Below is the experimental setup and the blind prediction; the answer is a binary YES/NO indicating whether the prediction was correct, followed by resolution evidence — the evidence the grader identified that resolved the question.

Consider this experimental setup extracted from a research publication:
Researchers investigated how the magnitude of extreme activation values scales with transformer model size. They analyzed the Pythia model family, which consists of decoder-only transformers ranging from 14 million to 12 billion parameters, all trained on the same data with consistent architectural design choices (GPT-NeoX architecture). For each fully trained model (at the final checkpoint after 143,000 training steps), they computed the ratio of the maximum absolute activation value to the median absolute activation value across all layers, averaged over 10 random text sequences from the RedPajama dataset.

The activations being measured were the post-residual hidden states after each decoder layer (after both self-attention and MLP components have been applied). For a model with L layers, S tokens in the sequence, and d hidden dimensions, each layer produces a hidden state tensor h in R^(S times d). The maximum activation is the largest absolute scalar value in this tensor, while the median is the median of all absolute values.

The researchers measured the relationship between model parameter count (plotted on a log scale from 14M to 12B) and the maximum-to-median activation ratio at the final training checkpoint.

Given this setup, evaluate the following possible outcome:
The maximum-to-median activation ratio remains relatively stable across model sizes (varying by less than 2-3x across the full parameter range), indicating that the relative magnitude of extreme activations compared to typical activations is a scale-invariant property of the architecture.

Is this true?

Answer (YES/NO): NO